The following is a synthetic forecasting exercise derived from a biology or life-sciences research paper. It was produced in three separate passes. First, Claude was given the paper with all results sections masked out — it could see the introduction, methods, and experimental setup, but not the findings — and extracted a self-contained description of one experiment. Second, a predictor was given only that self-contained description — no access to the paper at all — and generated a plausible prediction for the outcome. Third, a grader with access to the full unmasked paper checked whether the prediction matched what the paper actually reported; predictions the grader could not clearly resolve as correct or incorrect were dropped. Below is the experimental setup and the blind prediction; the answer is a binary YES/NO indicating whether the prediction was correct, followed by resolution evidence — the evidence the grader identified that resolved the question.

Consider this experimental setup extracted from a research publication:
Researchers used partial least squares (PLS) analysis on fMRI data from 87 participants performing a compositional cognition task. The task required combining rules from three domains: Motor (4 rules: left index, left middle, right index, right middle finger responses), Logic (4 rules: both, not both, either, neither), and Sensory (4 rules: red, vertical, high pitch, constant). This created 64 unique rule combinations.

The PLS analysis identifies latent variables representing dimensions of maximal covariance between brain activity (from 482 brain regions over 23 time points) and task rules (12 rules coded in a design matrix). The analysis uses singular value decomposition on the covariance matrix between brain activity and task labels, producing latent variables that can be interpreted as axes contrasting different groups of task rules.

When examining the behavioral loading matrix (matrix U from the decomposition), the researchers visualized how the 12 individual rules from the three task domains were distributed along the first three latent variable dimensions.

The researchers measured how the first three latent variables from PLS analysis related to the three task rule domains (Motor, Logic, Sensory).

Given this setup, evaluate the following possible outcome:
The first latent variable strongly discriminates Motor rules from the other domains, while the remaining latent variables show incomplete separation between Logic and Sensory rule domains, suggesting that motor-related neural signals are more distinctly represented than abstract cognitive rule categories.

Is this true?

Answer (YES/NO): NO